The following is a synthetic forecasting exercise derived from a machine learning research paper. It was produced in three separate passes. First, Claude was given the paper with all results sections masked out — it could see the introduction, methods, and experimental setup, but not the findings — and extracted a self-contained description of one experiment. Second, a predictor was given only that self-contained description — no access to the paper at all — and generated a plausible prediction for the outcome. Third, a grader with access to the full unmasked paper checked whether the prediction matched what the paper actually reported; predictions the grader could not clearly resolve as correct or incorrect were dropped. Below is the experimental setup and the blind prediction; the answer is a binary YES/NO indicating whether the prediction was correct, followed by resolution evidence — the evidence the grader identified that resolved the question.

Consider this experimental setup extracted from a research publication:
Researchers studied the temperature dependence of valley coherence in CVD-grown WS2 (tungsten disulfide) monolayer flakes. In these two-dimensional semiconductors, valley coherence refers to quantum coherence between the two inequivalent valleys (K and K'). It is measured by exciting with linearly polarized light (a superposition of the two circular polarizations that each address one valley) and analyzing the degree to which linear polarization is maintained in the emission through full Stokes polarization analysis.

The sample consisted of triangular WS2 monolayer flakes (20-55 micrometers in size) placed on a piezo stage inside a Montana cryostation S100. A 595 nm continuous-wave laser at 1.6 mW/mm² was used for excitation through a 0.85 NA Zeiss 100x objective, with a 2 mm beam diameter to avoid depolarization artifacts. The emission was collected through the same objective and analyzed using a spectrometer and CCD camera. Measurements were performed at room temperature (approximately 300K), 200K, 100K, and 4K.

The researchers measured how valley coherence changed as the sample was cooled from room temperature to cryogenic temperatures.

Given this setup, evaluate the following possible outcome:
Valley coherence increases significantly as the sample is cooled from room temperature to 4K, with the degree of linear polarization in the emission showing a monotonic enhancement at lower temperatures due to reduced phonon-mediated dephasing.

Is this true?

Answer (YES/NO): YES